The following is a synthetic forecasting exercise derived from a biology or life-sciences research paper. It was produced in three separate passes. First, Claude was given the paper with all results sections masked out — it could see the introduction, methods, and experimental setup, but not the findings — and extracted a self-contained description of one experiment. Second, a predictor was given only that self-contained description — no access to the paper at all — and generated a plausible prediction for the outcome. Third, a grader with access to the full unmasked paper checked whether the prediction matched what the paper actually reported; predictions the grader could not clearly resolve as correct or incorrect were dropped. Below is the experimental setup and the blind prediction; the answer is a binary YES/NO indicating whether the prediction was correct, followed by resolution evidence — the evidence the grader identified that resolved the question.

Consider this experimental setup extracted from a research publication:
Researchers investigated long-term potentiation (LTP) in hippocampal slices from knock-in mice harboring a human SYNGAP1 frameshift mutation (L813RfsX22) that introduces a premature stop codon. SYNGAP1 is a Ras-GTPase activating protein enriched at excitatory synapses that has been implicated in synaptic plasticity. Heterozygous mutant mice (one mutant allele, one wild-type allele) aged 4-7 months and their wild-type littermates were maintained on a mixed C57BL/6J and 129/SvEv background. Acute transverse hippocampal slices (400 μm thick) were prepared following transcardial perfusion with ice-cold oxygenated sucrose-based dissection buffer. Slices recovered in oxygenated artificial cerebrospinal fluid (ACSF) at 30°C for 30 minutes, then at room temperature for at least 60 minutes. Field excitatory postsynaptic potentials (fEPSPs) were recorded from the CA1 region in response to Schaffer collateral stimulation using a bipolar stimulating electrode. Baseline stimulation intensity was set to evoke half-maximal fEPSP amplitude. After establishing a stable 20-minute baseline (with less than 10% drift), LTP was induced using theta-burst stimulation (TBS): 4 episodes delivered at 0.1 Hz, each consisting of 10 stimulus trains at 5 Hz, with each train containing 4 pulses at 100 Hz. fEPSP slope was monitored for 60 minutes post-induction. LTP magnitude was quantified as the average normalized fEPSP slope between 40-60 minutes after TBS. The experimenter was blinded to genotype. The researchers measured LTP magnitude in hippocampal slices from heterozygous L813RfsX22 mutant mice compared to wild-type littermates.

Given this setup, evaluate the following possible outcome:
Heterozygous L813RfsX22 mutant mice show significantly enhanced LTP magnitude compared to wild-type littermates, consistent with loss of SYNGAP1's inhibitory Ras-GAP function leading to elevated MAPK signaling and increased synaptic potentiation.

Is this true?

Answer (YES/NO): NO